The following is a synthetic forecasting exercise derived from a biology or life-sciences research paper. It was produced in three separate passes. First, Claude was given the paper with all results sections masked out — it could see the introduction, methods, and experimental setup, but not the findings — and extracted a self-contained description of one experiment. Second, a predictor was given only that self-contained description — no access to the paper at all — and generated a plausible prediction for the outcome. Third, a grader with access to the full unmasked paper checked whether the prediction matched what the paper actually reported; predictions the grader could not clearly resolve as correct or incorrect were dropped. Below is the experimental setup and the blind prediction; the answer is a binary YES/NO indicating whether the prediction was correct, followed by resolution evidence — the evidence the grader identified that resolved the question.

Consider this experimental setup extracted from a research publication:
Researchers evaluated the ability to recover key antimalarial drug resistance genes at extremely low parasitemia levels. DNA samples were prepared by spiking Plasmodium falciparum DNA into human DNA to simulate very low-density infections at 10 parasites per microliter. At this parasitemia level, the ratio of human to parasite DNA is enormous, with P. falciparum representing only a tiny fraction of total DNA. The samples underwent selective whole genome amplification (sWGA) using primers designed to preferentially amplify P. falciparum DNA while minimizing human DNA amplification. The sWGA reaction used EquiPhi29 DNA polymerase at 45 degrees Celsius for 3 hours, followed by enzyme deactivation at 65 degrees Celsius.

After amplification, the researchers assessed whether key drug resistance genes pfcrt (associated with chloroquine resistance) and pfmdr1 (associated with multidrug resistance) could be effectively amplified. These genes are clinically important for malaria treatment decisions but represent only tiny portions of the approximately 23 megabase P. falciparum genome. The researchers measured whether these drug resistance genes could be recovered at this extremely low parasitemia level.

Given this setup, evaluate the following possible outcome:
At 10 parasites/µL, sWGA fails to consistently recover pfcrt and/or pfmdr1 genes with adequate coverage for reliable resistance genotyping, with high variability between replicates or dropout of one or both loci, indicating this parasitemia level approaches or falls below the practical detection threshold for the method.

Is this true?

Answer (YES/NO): NO